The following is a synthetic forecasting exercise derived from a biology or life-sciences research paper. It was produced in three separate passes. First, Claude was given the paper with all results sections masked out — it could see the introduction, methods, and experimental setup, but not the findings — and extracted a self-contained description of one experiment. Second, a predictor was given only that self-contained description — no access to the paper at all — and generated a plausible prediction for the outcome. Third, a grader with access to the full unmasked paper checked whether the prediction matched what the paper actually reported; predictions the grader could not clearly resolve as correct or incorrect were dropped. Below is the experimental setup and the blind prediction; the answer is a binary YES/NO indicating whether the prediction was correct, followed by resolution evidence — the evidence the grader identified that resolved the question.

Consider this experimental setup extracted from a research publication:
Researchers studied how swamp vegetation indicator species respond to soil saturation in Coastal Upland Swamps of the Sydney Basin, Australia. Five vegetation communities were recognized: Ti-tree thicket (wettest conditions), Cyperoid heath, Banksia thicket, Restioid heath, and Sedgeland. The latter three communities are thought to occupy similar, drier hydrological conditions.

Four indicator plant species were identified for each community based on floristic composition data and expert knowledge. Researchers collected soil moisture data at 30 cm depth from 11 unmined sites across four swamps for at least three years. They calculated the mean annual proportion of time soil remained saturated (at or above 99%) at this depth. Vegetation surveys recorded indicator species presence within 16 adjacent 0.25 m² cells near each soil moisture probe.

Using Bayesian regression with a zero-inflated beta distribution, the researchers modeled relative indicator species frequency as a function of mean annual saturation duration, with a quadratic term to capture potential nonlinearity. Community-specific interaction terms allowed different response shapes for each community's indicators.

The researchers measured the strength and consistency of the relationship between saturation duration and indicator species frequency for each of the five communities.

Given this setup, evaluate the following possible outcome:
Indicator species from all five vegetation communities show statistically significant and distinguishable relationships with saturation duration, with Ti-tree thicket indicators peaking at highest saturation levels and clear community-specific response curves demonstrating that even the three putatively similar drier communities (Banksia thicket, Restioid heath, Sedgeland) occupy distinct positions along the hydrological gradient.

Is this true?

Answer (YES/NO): NO